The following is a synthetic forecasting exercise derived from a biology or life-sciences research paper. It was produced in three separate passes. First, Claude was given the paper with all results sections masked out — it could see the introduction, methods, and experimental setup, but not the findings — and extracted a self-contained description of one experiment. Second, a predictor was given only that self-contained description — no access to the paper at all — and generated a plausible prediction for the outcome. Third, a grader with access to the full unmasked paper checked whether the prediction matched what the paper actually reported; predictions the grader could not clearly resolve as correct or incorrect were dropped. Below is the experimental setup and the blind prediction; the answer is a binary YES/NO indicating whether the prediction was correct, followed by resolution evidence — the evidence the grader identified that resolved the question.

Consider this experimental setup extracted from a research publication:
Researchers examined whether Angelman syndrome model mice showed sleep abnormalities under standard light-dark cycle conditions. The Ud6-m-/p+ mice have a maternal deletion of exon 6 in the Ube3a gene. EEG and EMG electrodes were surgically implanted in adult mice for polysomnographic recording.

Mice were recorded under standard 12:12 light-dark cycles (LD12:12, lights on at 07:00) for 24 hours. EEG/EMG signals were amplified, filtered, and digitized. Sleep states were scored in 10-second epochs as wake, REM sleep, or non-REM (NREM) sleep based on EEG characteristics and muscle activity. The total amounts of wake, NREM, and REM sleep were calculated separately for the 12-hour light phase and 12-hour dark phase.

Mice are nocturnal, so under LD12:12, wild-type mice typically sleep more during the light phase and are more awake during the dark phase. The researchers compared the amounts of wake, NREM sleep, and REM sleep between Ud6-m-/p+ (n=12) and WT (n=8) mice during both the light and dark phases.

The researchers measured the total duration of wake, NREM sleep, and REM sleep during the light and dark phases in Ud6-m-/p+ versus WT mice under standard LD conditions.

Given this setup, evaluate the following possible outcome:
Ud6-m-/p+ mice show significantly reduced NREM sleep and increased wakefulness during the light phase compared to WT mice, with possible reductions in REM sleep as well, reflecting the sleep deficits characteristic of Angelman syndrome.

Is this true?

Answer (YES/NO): NO